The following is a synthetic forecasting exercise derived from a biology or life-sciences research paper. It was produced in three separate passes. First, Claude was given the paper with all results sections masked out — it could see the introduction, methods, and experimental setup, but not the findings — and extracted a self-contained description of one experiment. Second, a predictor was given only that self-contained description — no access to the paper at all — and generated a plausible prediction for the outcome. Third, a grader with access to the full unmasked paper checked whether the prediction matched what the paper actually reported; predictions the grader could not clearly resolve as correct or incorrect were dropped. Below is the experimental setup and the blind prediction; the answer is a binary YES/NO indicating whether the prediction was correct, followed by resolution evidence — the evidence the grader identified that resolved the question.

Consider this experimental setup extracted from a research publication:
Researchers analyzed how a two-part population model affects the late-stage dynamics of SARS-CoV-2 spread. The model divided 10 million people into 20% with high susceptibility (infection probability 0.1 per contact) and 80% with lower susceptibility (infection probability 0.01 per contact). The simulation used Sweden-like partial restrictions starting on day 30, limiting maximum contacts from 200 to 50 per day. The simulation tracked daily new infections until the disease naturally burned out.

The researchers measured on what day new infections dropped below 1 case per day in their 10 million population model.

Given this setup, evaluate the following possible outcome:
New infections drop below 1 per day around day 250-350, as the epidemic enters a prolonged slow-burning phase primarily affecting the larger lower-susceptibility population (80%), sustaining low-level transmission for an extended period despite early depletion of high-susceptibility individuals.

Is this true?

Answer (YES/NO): NO